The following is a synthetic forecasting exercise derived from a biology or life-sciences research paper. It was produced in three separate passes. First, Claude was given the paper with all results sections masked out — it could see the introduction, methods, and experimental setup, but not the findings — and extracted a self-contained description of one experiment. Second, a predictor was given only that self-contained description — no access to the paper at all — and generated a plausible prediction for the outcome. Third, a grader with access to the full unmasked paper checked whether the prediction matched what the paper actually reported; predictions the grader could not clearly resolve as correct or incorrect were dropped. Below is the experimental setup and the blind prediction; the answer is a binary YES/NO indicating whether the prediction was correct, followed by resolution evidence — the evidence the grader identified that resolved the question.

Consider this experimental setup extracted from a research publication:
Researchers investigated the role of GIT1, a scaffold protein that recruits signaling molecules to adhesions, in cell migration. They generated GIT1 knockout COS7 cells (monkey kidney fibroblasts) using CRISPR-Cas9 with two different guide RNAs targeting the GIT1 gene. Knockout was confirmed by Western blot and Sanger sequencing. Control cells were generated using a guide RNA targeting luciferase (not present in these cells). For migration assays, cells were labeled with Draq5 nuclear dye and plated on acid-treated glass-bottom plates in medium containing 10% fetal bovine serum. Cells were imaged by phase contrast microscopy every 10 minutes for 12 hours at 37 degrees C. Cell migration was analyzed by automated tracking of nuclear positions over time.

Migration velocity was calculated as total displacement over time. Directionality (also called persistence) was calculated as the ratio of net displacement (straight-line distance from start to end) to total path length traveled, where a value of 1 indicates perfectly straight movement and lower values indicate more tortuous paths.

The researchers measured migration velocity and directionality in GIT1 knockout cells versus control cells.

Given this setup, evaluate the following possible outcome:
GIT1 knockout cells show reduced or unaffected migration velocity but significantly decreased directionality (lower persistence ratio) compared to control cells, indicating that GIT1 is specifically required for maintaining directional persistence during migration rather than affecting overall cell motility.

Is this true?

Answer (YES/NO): NO